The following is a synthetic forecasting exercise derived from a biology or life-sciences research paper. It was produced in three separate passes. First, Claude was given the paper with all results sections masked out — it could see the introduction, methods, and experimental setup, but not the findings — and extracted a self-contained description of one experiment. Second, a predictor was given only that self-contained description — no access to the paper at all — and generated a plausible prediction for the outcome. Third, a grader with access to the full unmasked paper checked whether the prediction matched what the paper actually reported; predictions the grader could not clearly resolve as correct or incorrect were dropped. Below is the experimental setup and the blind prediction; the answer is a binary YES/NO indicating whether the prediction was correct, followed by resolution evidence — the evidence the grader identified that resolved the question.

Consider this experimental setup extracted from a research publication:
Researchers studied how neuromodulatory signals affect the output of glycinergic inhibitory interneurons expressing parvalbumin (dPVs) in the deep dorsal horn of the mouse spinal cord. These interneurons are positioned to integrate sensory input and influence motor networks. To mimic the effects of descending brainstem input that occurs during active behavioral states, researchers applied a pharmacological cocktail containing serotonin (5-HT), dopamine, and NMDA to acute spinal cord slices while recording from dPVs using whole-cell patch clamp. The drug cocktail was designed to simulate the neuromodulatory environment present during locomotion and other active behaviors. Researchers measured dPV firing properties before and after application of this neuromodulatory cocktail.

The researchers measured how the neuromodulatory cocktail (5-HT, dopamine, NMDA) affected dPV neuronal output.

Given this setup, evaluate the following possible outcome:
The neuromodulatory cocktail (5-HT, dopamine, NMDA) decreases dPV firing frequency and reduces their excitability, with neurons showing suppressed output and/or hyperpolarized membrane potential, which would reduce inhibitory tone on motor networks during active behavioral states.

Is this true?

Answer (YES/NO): NO